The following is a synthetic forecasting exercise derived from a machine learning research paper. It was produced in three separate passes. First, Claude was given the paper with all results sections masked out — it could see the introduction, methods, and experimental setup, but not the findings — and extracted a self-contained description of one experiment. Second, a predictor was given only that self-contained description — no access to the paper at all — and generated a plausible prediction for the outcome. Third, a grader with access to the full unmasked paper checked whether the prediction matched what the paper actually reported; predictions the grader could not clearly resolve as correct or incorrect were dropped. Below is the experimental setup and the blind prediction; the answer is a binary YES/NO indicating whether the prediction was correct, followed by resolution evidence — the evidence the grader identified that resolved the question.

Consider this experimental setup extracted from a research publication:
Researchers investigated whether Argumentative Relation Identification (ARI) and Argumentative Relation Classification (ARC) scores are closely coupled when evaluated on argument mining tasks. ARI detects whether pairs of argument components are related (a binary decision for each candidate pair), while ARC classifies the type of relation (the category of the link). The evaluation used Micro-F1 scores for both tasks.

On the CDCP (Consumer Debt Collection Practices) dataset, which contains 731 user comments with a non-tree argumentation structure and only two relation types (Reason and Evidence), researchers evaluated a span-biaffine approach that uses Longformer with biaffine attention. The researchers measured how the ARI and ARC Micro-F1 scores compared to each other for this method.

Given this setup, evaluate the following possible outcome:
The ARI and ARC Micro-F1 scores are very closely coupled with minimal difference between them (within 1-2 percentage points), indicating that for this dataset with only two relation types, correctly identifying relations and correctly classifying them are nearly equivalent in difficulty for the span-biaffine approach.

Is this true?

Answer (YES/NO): YES